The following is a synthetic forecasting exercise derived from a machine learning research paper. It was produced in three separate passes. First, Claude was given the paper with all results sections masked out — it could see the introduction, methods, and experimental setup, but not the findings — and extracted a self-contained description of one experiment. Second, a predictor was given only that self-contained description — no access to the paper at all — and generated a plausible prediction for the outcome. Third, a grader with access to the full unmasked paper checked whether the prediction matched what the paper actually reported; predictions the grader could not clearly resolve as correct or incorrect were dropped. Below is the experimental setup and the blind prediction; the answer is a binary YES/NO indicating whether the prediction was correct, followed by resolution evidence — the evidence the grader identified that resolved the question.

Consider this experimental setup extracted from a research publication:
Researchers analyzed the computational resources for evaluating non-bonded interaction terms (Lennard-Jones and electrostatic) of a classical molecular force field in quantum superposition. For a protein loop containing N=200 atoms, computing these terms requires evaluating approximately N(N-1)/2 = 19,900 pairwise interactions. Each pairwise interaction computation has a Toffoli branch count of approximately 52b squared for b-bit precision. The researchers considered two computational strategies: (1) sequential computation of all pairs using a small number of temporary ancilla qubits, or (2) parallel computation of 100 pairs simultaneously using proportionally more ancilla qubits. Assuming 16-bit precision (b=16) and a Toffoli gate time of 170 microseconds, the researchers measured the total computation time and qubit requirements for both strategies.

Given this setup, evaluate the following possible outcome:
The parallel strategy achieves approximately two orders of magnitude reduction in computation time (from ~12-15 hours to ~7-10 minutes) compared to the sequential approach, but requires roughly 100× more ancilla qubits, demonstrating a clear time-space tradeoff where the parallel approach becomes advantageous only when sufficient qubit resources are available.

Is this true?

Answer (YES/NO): YES